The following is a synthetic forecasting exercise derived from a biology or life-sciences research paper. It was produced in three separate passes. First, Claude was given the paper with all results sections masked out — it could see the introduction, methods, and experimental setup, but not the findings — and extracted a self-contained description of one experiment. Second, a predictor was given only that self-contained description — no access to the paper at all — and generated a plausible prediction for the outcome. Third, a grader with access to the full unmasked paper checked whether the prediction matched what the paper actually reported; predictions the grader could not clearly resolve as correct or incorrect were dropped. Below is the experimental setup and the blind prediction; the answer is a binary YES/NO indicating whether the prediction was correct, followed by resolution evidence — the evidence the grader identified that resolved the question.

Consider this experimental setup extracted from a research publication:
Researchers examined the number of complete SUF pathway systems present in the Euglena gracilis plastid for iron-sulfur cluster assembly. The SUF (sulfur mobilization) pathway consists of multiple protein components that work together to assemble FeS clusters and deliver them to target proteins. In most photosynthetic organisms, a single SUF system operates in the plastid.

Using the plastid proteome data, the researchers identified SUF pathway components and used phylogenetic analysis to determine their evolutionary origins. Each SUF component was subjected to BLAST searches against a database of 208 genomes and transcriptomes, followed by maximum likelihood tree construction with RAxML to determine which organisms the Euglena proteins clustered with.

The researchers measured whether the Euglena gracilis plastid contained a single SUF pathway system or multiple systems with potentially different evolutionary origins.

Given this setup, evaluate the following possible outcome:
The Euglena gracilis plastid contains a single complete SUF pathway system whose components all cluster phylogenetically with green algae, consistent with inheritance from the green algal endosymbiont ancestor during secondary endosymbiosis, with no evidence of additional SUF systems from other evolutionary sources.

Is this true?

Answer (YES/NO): NO